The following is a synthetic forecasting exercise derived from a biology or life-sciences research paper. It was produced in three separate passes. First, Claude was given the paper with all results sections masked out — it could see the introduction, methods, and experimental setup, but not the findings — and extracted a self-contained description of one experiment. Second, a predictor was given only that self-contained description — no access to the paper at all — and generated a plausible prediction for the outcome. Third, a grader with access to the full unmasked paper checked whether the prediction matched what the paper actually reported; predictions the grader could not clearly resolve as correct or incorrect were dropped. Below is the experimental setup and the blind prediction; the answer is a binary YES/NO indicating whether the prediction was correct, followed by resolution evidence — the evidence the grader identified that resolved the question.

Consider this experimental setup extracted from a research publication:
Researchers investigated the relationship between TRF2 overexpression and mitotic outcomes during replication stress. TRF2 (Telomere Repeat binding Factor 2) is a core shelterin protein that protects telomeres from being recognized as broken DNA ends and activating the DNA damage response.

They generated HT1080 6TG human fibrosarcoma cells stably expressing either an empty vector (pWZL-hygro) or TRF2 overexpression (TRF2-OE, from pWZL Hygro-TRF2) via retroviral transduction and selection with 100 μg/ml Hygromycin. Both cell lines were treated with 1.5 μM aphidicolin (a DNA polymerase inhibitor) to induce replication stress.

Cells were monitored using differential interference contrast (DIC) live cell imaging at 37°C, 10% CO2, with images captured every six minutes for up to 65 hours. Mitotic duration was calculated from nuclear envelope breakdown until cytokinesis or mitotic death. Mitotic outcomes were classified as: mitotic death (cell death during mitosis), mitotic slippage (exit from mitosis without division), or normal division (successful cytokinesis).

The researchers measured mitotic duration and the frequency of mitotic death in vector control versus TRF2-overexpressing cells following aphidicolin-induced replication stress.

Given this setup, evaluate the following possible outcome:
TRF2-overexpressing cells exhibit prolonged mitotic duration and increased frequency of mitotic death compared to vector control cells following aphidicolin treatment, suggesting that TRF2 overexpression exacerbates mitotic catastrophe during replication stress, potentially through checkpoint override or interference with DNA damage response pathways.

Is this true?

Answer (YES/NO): NO